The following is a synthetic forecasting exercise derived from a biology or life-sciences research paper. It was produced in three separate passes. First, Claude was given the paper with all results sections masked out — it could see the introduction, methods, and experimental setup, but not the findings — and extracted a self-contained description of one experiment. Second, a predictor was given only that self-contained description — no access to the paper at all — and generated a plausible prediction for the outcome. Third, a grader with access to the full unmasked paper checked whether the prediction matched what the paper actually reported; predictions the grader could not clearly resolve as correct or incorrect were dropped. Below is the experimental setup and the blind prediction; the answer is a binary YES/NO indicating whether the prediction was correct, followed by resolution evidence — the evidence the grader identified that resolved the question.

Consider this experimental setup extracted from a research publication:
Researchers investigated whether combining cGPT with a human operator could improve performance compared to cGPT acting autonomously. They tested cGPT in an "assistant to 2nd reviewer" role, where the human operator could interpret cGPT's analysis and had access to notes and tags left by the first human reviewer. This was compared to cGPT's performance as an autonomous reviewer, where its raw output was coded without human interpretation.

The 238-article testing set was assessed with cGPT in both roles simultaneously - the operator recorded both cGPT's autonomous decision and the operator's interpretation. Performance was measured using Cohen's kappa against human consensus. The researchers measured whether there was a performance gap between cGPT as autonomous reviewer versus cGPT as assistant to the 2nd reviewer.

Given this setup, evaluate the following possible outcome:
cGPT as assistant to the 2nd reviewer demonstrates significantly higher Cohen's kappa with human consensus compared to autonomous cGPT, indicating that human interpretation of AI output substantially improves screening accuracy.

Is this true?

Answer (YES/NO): NO